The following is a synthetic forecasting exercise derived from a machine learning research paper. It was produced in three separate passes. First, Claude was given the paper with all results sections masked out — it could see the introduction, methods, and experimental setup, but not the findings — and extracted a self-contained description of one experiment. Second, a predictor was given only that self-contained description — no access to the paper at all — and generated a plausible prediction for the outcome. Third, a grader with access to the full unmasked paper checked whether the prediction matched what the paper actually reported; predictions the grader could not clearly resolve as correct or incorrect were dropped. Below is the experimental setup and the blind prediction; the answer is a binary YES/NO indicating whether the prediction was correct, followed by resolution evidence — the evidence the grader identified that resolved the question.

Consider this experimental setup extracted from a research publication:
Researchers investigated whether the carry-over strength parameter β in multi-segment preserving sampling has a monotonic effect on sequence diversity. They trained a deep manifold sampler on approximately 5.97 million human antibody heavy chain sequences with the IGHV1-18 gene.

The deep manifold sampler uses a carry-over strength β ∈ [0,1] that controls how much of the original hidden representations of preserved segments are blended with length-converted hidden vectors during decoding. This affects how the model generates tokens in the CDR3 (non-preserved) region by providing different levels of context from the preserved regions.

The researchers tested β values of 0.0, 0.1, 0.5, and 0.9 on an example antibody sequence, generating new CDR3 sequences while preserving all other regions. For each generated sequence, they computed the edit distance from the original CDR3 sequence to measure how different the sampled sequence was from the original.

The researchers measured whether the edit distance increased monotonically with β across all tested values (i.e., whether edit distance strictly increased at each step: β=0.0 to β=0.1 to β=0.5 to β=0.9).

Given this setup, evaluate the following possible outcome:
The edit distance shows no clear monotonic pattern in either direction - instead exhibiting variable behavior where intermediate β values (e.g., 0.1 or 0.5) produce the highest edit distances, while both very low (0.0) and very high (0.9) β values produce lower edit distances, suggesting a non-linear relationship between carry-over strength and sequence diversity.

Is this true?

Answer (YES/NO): NO